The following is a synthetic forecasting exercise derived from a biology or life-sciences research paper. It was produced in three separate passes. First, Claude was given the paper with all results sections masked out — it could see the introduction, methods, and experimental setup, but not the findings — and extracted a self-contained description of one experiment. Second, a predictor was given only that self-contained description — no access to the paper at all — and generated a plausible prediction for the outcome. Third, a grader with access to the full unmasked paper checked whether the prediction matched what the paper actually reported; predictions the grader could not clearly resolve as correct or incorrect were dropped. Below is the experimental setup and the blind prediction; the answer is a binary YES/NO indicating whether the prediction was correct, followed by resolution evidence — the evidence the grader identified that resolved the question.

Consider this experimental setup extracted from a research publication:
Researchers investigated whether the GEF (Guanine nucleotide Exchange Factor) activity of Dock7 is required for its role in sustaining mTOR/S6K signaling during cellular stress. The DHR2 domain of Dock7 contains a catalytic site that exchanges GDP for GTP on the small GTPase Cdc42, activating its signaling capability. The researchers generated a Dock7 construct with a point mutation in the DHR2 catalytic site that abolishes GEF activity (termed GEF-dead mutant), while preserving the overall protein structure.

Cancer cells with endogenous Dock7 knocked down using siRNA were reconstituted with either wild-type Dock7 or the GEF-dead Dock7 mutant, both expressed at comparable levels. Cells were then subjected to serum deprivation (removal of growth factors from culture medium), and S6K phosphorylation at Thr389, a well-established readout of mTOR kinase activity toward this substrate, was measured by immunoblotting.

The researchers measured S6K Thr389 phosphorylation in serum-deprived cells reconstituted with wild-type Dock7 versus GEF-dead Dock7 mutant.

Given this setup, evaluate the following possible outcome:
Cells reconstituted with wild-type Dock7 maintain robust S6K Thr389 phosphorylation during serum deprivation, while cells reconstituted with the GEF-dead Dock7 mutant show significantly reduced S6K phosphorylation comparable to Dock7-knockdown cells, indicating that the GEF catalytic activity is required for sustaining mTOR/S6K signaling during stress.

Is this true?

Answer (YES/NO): NO